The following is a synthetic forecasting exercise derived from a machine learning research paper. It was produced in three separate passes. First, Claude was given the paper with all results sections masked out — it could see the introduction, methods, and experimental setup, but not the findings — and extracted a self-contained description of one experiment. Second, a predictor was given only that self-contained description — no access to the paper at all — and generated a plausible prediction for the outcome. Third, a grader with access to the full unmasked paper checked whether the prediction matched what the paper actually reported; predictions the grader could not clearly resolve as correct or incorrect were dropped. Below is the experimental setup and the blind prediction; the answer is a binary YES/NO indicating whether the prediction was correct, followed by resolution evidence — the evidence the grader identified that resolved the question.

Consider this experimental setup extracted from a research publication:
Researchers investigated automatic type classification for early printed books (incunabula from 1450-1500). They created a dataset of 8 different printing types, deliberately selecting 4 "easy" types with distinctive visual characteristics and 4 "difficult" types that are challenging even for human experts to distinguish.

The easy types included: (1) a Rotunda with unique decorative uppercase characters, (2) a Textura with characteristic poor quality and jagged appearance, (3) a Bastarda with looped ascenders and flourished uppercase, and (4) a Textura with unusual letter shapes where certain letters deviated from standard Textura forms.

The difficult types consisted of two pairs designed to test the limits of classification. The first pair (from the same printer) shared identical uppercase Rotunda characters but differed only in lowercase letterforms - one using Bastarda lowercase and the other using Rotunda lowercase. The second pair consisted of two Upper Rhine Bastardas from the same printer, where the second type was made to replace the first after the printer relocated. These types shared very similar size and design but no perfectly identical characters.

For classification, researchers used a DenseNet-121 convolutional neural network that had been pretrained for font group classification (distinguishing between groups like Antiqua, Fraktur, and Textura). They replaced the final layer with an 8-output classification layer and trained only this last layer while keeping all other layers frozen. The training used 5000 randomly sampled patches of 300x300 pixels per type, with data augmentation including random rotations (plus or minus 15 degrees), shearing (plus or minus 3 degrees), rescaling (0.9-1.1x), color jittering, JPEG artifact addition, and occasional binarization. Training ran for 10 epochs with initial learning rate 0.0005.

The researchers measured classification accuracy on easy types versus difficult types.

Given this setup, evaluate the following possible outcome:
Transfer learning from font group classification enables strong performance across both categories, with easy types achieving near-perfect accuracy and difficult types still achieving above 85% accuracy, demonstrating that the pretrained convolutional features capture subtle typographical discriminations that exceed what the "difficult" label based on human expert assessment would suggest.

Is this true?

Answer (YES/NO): NO